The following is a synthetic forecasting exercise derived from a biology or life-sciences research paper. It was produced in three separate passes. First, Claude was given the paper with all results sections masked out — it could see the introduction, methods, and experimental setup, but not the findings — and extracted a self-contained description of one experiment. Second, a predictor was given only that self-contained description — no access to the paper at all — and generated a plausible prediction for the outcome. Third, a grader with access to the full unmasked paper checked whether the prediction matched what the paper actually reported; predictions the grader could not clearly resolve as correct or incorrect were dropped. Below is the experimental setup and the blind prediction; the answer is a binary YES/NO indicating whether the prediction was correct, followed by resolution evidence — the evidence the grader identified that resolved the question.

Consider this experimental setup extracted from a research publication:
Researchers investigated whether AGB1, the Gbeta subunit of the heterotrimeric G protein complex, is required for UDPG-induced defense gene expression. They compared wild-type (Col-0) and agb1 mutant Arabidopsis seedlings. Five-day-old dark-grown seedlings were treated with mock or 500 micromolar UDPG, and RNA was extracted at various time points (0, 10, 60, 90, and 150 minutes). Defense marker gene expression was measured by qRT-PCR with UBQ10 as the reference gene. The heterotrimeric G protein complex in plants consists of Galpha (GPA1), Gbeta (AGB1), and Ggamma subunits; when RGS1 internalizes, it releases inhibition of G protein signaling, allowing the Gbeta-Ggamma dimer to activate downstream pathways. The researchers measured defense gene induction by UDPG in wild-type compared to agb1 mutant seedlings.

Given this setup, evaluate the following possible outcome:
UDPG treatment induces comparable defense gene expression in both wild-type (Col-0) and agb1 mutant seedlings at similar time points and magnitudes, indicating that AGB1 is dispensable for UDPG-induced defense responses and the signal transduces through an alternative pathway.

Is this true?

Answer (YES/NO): NO